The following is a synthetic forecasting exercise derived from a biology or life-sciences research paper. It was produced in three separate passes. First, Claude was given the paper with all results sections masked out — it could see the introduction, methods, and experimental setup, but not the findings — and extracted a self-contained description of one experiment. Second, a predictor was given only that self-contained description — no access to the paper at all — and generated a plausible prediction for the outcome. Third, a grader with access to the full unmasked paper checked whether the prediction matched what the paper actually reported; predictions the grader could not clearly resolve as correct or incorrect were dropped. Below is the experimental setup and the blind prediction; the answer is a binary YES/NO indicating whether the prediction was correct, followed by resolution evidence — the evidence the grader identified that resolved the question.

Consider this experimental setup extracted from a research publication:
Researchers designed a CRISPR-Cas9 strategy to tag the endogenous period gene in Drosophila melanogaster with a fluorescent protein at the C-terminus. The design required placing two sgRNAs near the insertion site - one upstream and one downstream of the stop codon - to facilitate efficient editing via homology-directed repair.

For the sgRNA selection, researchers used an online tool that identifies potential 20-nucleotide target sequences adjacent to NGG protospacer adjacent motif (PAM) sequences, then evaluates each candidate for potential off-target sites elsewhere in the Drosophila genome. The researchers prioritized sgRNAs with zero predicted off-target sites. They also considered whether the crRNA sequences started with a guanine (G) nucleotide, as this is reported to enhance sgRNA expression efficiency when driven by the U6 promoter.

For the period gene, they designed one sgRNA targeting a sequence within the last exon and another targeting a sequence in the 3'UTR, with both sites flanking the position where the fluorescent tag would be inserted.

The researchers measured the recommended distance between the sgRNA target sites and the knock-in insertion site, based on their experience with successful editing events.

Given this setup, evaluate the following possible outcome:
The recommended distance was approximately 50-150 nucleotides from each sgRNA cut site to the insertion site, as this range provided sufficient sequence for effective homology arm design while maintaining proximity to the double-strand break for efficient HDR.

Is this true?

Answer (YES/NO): NO